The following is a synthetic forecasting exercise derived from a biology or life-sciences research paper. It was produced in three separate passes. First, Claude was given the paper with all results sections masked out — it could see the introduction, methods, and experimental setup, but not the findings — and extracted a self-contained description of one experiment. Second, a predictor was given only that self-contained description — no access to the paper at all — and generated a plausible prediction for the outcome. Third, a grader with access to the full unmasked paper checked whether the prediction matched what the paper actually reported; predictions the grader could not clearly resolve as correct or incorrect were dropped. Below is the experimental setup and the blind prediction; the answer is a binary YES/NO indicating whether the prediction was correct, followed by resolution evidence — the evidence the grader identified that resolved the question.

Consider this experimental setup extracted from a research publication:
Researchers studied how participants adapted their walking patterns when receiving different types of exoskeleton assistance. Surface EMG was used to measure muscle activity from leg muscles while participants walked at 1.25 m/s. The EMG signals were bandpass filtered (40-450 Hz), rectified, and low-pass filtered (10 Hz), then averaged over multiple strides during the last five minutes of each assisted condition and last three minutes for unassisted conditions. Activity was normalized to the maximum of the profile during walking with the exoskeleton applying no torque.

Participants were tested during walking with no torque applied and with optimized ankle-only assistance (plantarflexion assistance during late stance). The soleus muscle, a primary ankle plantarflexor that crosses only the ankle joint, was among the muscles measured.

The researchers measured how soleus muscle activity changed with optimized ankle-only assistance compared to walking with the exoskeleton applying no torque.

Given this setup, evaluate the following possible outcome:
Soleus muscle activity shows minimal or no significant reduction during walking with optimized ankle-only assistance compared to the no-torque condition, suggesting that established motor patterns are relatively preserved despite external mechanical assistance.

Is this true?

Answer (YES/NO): NO